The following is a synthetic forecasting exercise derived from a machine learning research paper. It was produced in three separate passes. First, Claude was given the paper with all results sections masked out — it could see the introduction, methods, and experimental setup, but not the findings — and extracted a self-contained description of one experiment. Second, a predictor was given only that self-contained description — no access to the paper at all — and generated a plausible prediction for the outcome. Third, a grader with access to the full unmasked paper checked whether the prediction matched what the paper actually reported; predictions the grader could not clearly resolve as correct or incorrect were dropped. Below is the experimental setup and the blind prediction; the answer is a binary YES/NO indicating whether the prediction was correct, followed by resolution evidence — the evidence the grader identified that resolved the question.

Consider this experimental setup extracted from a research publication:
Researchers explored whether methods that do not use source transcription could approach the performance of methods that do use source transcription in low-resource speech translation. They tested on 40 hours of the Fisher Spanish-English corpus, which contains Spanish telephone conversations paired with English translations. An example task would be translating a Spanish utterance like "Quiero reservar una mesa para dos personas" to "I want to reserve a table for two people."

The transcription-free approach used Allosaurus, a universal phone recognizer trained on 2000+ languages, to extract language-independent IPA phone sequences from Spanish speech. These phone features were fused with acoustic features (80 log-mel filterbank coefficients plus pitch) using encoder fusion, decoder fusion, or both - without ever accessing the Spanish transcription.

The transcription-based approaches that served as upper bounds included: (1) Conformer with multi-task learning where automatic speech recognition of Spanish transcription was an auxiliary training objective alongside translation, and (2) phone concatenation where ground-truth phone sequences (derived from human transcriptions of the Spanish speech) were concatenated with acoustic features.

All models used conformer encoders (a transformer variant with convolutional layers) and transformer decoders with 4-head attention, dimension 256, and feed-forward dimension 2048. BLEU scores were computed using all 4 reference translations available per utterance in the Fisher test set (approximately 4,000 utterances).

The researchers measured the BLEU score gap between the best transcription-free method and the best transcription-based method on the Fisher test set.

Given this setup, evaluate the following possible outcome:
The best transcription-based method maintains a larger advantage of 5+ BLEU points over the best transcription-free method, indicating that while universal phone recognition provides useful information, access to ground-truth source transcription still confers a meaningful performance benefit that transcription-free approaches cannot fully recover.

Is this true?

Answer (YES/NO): NO